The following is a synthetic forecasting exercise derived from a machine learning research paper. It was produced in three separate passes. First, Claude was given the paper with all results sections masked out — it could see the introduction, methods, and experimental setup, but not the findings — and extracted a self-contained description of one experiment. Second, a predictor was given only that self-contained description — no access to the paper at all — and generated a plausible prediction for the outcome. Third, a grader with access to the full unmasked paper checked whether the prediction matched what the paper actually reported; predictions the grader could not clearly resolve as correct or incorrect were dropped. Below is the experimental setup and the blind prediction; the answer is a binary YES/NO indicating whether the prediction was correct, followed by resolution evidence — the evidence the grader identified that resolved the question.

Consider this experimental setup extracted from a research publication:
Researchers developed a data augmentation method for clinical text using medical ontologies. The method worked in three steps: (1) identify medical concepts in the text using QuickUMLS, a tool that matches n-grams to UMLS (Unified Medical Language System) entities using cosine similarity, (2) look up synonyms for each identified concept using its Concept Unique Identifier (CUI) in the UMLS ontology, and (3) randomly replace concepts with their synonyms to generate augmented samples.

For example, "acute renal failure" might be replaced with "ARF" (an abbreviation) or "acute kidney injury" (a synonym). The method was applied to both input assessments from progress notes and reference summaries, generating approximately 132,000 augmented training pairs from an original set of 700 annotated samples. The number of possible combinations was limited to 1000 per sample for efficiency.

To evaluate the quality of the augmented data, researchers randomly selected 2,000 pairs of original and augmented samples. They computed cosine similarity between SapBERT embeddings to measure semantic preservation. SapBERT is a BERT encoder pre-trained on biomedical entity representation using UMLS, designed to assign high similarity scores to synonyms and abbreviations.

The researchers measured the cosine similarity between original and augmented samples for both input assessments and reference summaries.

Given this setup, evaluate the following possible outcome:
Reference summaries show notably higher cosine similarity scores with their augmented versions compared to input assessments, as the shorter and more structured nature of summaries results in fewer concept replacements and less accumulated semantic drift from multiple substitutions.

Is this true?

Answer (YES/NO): NO